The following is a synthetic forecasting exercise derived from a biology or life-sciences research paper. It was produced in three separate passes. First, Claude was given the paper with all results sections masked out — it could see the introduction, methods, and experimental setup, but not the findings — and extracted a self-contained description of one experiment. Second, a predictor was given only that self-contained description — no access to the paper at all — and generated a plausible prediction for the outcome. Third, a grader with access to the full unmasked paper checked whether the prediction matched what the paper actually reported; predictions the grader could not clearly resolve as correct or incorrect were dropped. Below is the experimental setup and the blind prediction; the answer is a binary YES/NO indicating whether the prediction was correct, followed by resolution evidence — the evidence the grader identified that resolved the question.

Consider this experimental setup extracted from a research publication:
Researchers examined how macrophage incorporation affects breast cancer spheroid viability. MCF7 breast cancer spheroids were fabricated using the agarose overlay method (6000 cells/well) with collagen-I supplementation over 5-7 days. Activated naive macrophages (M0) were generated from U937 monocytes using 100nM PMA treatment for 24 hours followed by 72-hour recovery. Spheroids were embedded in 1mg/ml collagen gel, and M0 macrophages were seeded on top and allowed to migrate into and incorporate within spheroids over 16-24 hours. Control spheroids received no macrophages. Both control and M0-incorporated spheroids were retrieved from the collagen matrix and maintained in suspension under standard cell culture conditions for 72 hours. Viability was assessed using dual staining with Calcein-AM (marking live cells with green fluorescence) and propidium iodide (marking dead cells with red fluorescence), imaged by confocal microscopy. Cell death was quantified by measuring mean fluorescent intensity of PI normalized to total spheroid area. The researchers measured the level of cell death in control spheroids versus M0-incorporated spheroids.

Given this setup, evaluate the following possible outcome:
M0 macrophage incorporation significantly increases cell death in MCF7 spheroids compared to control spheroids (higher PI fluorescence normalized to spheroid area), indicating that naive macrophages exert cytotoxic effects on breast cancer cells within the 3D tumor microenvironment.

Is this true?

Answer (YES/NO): NO